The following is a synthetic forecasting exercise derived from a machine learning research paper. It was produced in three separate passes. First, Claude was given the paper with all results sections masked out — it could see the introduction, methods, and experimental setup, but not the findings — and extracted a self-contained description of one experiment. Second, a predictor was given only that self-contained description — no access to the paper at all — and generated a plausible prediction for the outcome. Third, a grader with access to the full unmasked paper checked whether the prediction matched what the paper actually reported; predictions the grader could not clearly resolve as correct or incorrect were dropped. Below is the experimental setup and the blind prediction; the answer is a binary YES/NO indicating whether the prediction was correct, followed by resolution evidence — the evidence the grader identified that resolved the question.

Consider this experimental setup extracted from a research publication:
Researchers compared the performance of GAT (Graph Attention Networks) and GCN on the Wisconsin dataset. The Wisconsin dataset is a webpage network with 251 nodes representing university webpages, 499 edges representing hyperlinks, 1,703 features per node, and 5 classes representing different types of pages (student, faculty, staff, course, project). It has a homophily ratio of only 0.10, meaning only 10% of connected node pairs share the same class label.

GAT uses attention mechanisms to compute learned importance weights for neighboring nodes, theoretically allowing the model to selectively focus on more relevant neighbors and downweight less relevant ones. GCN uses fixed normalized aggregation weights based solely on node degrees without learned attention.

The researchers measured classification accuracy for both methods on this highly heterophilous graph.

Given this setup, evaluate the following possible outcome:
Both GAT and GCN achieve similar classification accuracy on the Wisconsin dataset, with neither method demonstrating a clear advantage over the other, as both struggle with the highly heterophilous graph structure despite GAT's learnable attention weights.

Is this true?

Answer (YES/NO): YES